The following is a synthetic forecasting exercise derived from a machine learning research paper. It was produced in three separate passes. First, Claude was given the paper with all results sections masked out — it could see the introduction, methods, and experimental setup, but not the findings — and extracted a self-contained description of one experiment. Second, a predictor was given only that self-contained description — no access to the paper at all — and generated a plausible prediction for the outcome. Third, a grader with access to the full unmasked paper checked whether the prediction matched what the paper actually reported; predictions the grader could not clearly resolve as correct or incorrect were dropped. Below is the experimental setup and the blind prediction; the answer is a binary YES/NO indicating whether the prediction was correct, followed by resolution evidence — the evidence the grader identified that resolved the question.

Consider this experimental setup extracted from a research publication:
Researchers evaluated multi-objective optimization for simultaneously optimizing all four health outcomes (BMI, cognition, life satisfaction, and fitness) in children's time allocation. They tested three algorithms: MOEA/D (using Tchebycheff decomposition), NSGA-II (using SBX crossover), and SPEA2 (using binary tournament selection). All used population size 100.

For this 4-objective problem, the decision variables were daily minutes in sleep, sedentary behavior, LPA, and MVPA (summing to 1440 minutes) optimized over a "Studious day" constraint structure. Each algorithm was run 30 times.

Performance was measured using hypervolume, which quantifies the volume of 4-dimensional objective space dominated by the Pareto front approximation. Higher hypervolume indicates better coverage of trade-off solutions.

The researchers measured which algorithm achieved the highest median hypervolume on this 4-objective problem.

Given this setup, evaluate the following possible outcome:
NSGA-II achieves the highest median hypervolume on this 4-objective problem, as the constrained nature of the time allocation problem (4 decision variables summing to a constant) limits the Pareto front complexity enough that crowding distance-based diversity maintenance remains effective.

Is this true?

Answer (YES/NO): YES